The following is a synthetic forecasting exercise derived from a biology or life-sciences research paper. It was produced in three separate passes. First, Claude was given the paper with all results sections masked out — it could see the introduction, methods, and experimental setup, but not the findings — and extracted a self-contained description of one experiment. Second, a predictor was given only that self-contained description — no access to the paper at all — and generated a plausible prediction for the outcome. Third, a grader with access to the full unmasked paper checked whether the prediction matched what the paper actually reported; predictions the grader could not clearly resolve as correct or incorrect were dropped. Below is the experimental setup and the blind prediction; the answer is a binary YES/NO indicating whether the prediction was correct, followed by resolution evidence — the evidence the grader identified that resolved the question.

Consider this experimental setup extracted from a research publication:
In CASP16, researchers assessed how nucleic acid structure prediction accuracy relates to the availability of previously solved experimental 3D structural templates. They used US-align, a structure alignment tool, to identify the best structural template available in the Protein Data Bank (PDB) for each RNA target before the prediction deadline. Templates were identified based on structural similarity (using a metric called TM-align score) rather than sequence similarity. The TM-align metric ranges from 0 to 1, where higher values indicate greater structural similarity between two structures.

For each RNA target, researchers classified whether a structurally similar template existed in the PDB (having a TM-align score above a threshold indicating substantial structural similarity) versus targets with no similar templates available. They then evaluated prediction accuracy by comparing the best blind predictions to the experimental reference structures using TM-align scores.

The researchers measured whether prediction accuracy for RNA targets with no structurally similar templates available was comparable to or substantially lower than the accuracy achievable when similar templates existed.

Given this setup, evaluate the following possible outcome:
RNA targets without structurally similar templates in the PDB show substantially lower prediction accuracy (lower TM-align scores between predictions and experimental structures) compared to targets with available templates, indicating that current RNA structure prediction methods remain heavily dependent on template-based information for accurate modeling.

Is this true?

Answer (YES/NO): YES